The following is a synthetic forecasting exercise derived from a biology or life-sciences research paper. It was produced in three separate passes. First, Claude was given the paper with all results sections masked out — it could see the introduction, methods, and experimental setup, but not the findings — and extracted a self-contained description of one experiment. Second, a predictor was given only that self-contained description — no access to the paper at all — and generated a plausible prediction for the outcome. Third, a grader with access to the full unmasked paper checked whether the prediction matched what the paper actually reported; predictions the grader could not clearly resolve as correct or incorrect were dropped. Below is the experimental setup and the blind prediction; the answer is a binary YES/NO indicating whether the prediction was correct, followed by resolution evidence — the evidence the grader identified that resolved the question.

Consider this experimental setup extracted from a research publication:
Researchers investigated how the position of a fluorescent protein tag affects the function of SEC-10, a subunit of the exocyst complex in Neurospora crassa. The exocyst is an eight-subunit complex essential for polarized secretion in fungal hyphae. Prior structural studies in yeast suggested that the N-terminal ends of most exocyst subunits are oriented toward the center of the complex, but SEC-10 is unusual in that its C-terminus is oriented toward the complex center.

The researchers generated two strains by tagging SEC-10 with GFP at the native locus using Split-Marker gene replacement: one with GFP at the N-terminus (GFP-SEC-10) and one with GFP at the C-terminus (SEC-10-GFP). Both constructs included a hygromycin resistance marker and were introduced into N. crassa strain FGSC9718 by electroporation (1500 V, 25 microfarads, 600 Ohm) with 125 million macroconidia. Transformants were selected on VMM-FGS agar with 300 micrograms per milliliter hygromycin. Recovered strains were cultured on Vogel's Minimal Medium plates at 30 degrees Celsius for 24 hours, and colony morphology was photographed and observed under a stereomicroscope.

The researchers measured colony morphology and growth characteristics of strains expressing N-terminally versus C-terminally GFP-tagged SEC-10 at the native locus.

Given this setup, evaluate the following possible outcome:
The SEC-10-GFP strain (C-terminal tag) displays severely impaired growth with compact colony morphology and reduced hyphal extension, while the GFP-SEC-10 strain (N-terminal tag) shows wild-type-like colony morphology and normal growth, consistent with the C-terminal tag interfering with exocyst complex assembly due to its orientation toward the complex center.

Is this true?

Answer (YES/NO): YES